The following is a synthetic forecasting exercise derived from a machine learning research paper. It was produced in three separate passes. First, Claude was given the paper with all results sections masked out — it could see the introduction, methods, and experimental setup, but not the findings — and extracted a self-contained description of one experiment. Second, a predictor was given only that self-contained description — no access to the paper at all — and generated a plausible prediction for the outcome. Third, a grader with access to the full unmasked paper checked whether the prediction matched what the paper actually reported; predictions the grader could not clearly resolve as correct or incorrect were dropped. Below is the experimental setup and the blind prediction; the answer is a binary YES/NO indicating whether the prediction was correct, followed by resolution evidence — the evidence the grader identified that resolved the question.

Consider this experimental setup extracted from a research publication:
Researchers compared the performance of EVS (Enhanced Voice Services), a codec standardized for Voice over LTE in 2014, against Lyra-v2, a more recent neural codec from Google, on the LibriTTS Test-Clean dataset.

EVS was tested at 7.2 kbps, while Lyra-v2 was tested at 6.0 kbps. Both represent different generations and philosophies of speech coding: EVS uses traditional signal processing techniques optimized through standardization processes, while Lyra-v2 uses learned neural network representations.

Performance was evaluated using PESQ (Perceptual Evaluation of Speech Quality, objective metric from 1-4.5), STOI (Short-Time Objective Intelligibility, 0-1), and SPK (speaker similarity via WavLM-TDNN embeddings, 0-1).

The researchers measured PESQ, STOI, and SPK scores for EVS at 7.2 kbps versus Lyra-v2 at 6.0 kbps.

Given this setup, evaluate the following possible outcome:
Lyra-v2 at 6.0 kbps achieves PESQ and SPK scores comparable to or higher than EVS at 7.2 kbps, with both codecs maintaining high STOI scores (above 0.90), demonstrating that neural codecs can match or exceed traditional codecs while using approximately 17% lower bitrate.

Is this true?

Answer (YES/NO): NO